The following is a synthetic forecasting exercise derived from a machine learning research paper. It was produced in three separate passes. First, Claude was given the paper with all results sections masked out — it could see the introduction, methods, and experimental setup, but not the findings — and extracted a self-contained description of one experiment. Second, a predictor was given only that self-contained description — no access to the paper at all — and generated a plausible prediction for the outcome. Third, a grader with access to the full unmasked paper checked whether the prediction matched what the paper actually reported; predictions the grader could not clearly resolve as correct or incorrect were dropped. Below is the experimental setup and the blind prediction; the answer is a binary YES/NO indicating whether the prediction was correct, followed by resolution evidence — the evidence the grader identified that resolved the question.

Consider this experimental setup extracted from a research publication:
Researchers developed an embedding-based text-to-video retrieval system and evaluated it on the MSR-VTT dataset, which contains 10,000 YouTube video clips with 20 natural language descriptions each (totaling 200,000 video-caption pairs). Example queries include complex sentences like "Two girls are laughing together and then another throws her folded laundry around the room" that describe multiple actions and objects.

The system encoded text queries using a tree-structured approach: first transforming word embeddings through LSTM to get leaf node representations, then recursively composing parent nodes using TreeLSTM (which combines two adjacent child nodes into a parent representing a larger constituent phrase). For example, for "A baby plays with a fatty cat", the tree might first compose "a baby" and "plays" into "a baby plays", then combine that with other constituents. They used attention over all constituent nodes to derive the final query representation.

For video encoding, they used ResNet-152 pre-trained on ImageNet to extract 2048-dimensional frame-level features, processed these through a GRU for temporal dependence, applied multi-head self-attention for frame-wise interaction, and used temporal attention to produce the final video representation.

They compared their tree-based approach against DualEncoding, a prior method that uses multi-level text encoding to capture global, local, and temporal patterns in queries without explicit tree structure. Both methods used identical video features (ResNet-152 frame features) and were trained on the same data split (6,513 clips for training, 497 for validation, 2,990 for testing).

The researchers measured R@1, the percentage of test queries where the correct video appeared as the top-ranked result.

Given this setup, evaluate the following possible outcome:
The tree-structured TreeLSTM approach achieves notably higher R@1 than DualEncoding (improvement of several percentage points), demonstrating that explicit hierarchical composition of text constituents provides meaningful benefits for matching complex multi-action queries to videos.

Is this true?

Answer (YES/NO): NO